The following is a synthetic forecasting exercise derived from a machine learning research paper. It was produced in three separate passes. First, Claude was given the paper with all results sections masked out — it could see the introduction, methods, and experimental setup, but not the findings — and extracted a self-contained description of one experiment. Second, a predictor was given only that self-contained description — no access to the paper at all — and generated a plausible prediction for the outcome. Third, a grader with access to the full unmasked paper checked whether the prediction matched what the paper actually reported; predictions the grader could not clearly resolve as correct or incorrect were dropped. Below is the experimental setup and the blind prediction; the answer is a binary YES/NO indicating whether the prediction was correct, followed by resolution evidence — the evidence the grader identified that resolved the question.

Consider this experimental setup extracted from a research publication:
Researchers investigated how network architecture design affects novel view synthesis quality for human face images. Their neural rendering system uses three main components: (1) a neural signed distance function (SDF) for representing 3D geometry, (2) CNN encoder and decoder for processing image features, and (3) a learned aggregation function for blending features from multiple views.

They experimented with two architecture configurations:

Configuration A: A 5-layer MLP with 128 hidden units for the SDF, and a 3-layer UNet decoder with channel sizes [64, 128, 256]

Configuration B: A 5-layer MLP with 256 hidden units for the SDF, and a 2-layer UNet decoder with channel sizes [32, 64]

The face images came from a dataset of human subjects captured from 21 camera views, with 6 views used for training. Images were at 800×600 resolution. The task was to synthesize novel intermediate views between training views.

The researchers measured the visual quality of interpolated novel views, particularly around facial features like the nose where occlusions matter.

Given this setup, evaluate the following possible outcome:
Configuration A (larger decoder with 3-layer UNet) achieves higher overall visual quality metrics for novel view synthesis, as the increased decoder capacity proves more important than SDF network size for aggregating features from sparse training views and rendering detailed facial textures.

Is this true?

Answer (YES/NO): NO